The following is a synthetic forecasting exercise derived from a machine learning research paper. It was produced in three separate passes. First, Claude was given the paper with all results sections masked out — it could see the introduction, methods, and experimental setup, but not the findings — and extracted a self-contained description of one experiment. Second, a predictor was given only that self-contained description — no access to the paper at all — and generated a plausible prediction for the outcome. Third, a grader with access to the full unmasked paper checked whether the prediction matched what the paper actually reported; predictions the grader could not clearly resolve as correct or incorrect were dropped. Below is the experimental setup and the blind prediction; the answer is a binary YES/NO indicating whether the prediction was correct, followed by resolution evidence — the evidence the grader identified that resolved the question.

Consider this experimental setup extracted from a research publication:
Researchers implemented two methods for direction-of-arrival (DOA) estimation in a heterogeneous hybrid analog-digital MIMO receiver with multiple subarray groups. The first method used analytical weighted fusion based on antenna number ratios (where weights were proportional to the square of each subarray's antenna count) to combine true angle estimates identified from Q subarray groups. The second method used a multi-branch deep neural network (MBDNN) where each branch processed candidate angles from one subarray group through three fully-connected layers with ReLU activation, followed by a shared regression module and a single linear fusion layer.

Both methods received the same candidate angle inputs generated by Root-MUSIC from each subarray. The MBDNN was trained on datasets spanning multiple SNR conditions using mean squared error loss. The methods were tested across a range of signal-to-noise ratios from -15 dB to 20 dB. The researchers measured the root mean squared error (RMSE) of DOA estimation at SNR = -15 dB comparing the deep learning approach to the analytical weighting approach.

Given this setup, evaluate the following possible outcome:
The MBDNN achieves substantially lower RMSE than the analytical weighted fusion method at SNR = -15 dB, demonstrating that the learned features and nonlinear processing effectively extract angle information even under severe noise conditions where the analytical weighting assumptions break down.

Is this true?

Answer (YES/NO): YES